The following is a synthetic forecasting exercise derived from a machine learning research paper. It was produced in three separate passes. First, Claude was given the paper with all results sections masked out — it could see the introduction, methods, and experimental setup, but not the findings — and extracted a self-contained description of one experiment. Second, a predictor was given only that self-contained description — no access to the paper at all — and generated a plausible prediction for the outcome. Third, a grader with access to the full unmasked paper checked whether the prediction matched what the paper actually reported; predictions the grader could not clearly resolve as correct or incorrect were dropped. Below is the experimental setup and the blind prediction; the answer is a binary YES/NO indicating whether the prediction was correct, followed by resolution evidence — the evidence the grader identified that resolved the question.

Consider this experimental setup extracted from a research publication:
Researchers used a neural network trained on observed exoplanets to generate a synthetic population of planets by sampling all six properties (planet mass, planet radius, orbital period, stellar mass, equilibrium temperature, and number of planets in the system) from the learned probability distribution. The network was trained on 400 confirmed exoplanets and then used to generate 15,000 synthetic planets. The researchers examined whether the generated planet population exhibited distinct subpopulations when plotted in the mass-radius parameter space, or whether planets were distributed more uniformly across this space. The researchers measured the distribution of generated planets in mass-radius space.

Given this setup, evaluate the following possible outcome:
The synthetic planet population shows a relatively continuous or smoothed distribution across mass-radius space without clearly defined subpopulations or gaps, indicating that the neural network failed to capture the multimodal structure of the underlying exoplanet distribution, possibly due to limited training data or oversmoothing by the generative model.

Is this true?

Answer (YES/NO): NO